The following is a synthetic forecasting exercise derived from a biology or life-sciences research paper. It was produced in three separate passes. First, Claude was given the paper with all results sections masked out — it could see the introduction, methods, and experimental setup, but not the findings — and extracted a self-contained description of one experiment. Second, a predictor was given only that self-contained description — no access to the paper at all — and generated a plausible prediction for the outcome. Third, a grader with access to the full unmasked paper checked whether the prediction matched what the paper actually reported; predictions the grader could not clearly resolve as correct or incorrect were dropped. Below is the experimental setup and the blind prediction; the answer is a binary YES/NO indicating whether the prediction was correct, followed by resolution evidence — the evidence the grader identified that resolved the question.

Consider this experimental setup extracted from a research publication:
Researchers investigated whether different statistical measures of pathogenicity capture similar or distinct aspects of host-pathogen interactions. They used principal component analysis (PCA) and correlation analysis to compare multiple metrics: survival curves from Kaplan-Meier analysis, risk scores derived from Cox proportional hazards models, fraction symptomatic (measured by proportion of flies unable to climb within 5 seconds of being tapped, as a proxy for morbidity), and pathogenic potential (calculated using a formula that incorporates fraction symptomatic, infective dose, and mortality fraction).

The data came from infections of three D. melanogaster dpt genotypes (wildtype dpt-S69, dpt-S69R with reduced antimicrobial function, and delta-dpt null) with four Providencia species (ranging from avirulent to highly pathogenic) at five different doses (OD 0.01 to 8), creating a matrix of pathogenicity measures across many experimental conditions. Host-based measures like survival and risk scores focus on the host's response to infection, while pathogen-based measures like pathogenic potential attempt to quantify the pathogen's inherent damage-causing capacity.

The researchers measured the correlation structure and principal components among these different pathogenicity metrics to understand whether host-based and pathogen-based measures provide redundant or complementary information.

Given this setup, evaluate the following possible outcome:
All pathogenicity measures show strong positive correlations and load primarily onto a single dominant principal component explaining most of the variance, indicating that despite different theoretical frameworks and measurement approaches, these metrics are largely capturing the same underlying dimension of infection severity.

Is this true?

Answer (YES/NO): NO